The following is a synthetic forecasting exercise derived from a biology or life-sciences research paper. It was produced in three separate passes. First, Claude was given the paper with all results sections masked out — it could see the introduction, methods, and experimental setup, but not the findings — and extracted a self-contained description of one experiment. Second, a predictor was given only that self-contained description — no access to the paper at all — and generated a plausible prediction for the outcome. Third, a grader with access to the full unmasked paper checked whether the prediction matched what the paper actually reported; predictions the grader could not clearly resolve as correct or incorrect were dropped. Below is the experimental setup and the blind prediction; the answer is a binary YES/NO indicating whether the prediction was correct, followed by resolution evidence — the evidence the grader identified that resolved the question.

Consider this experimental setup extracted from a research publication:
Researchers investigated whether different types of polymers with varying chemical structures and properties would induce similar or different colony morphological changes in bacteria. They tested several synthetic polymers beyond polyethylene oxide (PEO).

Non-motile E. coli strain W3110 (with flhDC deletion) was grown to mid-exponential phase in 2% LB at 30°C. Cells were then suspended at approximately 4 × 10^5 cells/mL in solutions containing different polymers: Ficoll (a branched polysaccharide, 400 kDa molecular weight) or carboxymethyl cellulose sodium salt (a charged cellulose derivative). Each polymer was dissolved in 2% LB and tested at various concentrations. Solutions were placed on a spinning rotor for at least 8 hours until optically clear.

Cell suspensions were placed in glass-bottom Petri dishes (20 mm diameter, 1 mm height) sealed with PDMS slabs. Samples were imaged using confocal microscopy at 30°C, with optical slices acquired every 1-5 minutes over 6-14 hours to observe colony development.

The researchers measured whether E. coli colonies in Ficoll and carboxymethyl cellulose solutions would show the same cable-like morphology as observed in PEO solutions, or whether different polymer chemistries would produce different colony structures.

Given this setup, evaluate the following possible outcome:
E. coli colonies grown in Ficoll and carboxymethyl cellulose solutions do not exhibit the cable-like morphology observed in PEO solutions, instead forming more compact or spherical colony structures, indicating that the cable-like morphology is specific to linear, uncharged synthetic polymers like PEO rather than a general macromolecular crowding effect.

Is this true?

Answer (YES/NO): NO